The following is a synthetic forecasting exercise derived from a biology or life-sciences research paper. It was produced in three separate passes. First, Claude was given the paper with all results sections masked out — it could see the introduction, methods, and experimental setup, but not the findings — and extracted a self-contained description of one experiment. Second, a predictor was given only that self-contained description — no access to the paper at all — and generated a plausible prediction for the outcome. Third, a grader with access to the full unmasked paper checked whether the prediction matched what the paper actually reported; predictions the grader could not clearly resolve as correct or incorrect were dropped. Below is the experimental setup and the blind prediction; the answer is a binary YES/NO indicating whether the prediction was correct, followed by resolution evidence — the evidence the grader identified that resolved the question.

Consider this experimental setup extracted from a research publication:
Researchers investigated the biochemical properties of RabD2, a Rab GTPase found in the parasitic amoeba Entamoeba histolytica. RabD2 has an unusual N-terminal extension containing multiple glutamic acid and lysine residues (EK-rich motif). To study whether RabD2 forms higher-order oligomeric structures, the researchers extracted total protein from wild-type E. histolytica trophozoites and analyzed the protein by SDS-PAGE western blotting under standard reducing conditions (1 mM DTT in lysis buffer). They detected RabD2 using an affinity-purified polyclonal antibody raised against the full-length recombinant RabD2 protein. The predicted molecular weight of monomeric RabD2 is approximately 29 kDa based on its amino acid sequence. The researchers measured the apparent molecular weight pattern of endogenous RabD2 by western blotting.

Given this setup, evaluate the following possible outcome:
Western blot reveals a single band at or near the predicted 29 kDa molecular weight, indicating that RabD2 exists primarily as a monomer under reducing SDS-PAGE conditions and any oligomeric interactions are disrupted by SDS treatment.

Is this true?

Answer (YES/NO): NO